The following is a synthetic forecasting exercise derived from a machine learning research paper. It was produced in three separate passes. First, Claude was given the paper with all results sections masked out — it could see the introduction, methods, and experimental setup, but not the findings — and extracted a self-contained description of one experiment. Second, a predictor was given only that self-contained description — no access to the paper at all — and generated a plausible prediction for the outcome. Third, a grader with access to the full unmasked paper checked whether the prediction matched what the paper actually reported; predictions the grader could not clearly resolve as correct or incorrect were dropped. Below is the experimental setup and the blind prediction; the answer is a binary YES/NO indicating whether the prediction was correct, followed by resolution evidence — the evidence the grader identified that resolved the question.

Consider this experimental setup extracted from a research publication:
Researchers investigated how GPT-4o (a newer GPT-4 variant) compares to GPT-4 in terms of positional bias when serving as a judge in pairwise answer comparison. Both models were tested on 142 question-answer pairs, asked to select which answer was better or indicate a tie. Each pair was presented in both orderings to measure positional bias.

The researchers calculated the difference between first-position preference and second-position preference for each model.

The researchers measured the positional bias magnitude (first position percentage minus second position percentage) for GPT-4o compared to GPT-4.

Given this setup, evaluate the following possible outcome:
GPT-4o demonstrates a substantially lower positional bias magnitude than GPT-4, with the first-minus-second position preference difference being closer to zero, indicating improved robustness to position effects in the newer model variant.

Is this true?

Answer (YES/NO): NO